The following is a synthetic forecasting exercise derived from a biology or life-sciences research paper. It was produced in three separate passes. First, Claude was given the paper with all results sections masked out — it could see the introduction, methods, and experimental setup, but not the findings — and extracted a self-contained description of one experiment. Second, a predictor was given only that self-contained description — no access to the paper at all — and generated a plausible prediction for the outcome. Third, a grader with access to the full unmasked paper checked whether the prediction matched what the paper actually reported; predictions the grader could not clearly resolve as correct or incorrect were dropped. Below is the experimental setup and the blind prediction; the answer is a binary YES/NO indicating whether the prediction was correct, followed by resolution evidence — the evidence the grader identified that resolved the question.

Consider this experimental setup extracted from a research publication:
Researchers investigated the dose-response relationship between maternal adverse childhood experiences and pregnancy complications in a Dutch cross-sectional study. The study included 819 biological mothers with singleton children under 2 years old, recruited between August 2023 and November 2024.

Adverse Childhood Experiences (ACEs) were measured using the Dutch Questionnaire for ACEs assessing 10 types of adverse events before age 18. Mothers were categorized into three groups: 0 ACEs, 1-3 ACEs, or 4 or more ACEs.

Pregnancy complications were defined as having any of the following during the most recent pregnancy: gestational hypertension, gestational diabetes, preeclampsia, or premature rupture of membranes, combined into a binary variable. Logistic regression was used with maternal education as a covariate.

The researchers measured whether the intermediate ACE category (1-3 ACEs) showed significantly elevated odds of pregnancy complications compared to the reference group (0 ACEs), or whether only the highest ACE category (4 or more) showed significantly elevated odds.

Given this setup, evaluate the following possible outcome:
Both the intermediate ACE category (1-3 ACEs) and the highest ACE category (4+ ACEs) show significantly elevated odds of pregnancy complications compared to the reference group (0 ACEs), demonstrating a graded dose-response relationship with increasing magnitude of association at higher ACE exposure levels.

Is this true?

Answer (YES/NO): NO